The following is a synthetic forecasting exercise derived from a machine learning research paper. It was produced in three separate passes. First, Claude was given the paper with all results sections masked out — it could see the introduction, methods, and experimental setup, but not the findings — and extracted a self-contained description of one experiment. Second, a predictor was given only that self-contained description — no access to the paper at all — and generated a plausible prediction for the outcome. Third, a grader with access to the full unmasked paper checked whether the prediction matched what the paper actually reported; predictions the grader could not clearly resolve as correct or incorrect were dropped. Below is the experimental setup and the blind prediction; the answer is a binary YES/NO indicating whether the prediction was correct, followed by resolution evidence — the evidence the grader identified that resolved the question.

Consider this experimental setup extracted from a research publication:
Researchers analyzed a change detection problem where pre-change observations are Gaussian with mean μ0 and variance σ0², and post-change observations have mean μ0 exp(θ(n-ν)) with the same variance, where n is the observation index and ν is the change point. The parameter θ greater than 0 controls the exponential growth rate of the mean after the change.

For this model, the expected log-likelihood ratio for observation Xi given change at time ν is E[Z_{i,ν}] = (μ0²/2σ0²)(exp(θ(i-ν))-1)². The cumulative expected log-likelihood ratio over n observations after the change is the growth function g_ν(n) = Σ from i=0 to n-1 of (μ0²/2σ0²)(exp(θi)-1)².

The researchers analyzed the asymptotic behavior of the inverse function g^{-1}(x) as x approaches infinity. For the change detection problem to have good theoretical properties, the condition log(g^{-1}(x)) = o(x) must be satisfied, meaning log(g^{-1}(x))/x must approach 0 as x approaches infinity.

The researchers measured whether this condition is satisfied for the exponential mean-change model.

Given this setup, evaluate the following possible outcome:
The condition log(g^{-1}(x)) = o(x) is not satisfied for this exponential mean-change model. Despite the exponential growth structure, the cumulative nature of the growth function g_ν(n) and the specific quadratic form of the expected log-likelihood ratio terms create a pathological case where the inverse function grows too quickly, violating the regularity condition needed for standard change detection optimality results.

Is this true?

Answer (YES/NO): NO